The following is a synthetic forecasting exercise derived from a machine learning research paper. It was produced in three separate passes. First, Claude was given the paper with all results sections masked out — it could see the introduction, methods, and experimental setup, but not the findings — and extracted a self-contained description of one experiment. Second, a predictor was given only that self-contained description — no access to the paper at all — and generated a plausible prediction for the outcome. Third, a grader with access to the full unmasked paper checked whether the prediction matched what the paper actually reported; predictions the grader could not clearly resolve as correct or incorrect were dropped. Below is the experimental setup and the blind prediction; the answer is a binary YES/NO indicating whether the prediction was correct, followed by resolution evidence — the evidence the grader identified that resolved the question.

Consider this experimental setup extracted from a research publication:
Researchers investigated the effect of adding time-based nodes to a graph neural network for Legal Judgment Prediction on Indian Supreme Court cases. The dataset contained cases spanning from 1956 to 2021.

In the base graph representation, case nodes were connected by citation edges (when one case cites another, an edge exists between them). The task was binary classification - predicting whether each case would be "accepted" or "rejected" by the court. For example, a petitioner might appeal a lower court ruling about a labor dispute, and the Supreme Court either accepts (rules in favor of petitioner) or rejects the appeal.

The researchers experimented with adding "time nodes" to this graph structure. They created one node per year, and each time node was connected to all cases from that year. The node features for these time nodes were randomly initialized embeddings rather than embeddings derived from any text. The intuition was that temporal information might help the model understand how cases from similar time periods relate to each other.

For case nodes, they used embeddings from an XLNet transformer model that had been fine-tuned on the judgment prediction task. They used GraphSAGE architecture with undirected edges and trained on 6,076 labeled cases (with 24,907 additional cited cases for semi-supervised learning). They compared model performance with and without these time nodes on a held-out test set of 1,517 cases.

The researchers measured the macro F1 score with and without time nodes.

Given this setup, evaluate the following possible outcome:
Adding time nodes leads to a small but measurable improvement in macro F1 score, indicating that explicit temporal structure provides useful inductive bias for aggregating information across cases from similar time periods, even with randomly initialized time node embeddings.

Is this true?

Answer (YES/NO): NO